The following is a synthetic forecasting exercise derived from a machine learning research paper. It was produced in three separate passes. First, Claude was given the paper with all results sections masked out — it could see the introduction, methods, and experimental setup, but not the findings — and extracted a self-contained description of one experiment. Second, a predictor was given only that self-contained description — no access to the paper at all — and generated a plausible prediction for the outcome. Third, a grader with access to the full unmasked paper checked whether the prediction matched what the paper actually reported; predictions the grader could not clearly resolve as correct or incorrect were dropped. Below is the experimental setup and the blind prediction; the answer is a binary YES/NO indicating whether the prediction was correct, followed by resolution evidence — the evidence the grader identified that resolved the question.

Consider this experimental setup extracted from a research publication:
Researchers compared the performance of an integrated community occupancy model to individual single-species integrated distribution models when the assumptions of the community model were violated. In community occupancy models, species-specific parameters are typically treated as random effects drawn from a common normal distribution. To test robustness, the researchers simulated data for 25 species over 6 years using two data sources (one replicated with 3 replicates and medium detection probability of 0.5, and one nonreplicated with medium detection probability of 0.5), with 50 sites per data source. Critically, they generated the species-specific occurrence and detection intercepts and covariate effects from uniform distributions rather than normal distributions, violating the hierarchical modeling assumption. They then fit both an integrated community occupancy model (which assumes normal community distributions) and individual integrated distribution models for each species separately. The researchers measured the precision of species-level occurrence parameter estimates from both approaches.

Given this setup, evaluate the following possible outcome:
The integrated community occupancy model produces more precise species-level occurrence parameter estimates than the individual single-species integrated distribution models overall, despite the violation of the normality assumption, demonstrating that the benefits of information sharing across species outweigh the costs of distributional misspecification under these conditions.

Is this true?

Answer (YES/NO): YES